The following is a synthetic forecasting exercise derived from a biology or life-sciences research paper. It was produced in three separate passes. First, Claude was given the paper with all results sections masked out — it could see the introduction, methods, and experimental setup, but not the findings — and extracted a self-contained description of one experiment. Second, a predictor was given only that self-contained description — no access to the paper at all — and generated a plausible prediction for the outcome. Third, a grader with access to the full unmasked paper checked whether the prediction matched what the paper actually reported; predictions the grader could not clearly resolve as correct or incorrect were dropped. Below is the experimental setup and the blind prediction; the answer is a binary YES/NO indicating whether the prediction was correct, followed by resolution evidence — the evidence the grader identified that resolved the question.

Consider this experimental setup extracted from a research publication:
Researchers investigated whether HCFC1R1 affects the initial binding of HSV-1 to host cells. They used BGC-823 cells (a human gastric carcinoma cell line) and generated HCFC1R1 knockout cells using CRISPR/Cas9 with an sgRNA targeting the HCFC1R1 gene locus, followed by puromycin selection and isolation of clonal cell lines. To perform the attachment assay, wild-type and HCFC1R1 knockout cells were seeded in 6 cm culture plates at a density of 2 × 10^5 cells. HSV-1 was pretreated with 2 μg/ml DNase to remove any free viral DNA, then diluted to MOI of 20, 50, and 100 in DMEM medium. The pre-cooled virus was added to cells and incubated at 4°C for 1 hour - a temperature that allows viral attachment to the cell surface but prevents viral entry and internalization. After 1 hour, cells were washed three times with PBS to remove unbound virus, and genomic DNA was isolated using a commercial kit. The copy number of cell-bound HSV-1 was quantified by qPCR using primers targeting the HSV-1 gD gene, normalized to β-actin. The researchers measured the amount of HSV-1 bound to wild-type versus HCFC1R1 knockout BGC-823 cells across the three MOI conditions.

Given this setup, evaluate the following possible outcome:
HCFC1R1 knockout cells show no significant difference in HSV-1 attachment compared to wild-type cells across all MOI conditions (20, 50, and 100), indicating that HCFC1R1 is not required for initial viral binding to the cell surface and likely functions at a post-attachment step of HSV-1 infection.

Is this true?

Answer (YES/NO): YES